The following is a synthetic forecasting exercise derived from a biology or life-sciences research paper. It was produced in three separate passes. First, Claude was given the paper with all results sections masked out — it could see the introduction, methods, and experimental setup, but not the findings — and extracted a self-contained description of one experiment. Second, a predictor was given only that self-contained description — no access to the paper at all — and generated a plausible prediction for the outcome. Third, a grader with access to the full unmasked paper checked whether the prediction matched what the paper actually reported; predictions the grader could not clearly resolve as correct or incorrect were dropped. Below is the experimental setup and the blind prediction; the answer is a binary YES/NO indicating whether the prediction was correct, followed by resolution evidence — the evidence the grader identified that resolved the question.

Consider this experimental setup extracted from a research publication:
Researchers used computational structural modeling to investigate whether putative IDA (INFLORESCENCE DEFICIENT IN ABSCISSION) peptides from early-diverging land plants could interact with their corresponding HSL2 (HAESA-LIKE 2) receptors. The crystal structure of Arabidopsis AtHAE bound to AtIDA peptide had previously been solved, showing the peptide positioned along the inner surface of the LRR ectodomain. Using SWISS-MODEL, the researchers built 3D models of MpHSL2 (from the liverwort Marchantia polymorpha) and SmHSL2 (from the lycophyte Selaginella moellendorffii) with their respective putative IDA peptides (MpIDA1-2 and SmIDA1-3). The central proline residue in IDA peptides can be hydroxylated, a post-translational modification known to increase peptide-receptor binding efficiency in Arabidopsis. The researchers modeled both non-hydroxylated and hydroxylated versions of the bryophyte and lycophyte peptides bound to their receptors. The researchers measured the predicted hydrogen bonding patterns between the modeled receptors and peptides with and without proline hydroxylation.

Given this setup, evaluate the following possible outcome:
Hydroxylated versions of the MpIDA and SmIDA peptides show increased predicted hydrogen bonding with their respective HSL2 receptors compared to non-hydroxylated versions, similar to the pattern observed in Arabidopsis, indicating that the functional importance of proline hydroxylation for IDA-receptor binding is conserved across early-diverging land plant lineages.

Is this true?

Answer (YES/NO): YES